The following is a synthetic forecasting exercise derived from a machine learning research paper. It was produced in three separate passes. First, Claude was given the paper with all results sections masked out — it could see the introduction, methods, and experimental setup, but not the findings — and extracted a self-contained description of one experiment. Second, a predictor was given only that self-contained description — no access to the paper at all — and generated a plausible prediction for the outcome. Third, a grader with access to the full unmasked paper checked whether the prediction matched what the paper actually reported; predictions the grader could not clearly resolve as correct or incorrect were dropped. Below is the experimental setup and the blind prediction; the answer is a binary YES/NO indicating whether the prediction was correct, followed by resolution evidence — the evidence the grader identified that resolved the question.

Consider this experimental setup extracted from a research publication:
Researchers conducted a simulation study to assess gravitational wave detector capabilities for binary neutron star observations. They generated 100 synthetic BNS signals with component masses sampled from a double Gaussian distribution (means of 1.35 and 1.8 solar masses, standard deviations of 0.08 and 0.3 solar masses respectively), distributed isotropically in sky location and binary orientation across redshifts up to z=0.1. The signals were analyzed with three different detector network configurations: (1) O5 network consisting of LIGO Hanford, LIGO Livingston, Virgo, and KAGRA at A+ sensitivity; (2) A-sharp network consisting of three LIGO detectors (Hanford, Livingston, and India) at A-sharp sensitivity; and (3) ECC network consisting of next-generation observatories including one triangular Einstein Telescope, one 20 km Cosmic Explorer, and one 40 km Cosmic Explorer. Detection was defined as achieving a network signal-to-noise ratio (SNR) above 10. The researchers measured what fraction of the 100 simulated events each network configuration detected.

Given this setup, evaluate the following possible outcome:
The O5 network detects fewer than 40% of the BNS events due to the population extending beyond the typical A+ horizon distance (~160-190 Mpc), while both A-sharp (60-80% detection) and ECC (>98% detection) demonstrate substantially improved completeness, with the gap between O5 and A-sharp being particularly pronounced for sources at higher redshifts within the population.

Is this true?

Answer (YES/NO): NO